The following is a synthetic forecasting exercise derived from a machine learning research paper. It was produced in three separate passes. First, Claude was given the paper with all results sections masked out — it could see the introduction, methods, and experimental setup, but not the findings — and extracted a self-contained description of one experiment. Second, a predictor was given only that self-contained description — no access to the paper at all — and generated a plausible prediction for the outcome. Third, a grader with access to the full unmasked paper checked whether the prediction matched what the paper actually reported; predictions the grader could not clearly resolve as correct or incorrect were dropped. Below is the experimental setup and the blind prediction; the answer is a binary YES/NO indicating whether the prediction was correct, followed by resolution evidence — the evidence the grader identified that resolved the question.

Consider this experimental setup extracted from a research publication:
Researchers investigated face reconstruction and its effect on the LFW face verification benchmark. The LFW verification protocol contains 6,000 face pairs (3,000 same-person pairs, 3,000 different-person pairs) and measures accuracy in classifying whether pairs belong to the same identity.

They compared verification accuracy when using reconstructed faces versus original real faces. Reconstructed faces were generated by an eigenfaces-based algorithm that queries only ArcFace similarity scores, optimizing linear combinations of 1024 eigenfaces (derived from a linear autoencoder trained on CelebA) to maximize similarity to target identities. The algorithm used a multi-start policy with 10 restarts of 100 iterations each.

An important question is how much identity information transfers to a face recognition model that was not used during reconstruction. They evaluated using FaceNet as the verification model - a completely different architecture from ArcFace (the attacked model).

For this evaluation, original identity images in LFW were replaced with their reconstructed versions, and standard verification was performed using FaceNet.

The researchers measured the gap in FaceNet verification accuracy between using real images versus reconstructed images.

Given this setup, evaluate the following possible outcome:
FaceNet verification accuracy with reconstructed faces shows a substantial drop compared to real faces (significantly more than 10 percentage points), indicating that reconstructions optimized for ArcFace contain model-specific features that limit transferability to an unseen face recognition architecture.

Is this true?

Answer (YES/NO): NO